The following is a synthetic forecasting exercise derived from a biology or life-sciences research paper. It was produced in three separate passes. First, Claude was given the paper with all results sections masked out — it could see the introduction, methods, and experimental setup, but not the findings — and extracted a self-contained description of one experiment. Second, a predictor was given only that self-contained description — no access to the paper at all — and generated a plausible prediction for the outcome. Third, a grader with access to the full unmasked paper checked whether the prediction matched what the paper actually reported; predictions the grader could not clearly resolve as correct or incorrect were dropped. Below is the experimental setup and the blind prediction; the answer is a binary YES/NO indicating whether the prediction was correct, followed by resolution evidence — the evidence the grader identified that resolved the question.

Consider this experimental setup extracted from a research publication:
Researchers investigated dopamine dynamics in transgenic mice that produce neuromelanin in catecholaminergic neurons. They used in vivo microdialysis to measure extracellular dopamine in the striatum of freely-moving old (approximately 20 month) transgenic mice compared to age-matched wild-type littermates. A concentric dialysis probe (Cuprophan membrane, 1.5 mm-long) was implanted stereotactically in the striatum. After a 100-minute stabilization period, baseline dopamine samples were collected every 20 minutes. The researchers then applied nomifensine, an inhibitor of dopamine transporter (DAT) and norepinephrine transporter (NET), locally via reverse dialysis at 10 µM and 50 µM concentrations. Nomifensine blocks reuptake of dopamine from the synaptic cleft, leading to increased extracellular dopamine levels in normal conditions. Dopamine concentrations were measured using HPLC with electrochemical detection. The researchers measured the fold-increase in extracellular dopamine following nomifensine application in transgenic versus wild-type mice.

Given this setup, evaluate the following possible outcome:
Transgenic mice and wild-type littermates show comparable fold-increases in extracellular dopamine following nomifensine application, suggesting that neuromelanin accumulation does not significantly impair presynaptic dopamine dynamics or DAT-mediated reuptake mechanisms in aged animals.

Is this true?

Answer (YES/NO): NO